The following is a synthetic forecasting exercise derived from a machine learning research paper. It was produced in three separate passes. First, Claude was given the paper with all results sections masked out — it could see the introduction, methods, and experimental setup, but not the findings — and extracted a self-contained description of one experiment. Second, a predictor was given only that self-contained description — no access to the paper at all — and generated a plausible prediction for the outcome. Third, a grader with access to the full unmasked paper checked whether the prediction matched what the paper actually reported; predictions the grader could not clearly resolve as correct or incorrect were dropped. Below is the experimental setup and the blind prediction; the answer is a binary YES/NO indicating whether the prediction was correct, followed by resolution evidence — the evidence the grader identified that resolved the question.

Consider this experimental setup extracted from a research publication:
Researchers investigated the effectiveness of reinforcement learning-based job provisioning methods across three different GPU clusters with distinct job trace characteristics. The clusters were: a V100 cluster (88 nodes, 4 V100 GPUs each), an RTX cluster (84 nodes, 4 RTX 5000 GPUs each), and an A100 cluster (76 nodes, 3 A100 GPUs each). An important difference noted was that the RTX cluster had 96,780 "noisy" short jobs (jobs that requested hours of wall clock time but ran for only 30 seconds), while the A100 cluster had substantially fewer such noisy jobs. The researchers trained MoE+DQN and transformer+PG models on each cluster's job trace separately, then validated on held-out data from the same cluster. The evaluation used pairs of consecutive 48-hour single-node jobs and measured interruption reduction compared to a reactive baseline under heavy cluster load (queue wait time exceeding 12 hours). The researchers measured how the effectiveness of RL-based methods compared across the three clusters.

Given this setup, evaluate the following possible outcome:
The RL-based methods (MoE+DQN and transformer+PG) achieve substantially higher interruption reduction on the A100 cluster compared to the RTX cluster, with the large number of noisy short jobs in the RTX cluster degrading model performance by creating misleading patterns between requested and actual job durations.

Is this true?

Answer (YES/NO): YES